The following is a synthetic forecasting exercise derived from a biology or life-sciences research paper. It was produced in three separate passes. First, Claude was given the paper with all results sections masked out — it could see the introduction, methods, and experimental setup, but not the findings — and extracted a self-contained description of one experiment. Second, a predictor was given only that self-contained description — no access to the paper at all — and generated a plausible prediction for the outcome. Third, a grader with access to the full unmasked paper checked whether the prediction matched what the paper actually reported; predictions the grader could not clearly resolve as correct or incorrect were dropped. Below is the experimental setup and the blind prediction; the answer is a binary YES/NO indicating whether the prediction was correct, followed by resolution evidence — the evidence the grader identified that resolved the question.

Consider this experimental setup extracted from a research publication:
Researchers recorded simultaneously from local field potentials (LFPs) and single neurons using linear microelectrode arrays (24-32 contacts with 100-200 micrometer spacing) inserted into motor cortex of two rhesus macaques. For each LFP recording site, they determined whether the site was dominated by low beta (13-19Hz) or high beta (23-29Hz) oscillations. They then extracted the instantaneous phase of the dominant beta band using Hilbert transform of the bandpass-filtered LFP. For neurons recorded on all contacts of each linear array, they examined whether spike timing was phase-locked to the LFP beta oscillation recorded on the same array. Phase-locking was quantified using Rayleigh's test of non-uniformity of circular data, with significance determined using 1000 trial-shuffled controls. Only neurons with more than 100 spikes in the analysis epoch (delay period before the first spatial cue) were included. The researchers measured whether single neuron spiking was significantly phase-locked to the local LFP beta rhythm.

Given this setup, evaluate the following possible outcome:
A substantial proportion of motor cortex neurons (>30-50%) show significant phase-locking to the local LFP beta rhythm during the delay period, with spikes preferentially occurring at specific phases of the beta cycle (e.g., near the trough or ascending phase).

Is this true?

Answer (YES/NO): NO